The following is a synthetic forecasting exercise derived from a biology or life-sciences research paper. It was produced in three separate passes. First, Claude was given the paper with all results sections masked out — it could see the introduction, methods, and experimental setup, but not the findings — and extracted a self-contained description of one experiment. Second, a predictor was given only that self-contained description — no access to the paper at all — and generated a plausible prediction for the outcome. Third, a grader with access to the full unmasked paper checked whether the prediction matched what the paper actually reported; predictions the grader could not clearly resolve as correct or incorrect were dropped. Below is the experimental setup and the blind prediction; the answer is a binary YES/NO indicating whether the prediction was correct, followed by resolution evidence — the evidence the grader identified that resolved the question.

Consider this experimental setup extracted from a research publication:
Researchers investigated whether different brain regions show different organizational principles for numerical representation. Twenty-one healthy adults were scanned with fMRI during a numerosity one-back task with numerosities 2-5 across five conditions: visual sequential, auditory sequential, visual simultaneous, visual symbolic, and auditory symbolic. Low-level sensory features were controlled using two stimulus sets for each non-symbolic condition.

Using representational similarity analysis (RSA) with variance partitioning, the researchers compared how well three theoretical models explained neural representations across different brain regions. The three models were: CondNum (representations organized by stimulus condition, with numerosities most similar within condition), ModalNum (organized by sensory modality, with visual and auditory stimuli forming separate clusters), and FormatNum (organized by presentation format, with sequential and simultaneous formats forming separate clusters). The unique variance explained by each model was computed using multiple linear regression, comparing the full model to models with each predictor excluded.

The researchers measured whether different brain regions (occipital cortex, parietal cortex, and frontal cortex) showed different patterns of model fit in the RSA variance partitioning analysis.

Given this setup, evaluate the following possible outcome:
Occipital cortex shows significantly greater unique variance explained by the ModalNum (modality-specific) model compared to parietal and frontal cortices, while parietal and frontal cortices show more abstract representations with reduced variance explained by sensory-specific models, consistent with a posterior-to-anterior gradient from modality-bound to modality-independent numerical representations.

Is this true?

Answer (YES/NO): NO